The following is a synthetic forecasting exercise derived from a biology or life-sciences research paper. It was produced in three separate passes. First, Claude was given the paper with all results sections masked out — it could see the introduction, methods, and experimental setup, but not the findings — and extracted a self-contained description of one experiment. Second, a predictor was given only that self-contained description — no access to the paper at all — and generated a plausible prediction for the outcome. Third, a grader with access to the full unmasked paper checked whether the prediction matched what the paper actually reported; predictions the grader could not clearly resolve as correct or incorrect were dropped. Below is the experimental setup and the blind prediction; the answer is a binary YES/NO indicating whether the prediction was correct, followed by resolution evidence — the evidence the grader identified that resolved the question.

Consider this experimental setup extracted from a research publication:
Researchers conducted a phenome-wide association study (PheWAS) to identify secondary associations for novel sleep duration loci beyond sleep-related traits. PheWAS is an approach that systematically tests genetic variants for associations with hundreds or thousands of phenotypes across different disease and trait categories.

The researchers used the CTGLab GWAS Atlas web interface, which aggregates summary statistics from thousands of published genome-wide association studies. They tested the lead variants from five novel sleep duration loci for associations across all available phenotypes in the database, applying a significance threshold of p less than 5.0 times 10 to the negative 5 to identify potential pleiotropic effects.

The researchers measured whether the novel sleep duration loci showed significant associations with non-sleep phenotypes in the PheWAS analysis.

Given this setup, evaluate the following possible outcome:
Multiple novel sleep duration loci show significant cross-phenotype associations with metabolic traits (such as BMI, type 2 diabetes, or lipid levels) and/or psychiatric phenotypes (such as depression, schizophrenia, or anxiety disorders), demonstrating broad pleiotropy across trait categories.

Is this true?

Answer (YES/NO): YES